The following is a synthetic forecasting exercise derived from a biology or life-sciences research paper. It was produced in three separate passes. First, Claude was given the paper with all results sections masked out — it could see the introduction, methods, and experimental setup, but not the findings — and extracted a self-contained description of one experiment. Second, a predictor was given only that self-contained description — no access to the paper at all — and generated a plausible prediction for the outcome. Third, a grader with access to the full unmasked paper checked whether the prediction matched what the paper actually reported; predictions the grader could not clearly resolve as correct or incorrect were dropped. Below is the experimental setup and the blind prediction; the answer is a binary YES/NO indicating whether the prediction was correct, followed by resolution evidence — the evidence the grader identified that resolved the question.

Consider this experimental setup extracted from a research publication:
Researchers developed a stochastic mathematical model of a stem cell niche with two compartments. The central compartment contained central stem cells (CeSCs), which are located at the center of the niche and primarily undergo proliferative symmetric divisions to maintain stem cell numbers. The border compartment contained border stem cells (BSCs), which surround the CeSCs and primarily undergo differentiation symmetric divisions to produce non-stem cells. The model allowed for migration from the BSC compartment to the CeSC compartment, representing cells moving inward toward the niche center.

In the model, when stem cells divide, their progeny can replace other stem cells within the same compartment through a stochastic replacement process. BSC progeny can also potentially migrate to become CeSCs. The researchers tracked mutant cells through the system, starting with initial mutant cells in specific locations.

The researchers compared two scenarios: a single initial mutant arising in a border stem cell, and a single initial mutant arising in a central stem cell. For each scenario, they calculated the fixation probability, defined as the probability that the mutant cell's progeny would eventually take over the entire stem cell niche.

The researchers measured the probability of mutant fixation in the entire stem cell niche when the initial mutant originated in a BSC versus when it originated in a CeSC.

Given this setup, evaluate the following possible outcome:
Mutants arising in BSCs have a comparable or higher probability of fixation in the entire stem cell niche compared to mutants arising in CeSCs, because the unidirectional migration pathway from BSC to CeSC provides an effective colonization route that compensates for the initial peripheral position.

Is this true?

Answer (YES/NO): NO